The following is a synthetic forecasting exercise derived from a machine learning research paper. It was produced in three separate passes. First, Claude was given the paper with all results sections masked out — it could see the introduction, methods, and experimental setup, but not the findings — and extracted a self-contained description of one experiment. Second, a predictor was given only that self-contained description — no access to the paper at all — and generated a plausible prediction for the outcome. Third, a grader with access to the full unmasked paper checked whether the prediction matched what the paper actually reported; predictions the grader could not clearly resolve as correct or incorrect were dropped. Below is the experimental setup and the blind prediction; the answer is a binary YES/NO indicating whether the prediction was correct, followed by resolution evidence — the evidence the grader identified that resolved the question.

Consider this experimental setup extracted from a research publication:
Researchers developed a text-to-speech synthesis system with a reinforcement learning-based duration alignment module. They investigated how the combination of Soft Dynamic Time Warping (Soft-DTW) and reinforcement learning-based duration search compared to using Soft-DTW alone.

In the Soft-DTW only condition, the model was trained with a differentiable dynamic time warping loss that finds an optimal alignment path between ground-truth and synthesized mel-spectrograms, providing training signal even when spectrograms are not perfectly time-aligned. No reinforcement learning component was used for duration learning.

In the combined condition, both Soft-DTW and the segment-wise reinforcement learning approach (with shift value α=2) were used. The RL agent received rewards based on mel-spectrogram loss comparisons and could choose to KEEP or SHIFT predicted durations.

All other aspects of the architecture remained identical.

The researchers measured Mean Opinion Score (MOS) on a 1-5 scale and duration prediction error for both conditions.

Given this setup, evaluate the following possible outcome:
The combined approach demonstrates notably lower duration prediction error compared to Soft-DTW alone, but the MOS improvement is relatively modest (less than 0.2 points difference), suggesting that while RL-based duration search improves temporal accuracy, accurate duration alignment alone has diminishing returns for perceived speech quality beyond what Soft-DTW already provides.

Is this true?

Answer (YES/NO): NO